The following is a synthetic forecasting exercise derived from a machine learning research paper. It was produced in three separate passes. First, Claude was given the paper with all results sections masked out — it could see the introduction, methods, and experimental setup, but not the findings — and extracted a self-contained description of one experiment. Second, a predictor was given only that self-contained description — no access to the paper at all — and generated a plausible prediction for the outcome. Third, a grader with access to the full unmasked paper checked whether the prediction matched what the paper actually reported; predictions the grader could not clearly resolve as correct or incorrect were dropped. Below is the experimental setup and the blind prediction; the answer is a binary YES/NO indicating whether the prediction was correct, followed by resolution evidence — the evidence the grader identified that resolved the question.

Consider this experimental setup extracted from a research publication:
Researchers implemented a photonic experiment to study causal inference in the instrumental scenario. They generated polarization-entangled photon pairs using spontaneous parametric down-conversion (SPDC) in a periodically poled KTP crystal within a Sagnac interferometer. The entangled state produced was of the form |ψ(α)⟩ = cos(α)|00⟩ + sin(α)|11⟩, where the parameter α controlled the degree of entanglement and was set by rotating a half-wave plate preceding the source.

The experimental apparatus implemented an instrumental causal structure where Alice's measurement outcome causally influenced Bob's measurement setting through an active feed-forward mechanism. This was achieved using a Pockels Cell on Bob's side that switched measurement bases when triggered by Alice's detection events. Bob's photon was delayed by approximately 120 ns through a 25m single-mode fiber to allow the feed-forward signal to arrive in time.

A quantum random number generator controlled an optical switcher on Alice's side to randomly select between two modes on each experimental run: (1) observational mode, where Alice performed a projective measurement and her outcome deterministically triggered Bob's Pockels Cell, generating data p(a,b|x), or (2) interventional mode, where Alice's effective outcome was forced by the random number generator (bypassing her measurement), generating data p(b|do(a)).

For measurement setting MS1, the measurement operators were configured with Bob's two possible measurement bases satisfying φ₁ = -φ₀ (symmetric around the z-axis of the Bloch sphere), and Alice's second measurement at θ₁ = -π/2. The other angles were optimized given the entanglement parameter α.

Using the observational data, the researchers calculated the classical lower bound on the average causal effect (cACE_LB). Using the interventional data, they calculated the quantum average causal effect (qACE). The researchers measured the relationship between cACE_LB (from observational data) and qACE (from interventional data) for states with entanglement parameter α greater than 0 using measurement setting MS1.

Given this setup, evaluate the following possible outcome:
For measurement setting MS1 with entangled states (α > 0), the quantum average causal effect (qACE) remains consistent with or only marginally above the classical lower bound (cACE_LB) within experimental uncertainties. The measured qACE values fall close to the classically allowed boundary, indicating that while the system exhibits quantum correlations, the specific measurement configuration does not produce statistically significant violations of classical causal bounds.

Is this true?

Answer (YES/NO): NO